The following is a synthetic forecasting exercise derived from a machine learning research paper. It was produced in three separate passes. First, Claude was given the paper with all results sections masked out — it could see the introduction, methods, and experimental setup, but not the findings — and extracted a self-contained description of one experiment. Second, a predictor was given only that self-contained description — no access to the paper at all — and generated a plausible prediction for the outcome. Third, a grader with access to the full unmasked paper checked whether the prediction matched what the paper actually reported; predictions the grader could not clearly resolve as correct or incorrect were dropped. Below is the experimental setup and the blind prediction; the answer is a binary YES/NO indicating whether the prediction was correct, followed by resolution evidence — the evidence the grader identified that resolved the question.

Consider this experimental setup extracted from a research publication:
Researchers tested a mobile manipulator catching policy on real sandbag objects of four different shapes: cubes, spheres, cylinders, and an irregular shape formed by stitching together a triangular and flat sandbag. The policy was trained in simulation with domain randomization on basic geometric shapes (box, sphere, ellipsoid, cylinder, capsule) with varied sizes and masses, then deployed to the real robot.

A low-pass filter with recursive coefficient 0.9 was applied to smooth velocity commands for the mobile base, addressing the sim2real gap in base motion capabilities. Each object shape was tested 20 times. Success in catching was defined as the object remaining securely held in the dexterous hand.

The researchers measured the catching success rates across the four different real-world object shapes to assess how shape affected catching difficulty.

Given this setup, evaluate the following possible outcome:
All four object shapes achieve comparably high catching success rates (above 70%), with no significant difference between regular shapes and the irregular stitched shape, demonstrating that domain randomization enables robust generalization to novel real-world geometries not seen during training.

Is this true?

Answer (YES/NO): NO